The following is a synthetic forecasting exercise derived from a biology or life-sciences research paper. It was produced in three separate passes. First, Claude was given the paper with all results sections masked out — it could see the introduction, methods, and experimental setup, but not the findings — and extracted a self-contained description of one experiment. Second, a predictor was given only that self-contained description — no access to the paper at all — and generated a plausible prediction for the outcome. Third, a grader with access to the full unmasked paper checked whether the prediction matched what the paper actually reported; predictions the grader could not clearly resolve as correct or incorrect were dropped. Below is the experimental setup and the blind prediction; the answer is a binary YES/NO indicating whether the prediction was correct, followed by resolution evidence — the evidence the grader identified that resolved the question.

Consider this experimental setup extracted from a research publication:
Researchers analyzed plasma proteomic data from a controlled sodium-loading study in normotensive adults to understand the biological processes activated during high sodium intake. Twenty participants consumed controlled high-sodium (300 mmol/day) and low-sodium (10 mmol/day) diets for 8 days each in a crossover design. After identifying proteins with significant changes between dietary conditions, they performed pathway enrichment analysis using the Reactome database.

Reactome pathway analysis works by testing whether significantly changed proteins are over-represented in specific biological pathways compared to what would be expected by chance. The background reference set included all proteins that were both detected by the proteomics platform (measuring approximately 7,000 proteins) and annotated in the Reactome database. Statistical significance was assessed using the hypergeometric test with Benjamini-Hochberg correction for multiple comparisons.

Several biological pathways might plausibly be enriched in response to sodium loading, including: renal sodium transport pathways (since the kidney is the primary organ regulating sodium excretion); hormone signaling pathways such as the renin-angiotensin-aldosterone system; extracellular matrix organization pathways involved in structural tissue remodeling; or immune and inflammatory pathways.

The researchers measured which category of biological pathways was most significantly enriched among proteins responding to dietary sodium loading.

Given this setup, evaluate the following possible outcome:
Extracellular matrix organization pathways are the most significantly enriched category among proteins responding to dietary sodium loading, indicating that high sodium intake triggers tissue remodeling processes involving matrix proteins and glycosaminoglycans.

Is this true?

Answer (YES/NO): YES